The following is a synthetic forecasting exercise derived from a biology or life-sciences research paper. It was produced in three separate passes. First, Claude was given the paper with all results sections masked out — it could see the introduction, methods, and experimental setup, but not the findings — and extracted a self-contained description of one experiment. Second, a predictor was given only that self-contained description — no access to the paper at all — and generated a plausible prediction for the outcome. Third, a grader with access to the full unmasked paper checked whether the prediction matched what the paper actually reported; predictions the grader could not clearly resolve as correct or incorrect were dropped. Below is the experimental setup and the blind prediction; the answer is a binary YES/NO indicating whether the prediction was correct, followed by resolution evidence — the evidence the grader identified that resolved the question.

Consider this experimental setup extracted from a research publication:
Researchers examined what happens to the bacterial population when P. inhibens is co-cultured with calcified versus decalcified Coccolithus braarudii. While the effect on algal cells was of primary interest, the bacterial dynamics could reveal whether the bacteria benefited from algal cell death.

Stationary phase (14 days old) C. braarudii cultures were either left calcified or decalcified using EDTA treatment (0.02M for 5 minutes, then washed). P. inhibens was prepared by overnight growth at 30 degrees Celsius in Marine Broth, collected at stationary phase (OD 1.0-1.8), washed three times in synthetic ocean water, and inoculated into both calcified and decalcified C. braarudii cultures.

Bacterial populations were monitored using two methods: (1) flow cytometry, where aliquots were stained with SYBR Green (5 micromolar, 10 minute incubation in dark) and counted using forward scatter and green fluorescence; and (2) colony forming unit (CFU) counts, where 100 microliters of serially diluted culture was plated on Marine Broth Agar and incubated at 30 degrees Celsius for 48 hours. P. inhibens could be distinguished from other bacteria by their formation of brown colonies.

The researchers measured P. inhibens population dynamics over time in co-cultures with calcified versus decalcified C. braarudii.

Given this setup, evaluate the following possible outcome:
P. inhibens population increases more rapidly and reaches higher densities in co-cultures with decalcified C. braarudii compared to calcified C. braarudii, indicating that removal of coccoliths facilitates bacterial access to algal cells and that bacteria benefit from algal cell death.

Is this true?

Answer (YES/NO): NO